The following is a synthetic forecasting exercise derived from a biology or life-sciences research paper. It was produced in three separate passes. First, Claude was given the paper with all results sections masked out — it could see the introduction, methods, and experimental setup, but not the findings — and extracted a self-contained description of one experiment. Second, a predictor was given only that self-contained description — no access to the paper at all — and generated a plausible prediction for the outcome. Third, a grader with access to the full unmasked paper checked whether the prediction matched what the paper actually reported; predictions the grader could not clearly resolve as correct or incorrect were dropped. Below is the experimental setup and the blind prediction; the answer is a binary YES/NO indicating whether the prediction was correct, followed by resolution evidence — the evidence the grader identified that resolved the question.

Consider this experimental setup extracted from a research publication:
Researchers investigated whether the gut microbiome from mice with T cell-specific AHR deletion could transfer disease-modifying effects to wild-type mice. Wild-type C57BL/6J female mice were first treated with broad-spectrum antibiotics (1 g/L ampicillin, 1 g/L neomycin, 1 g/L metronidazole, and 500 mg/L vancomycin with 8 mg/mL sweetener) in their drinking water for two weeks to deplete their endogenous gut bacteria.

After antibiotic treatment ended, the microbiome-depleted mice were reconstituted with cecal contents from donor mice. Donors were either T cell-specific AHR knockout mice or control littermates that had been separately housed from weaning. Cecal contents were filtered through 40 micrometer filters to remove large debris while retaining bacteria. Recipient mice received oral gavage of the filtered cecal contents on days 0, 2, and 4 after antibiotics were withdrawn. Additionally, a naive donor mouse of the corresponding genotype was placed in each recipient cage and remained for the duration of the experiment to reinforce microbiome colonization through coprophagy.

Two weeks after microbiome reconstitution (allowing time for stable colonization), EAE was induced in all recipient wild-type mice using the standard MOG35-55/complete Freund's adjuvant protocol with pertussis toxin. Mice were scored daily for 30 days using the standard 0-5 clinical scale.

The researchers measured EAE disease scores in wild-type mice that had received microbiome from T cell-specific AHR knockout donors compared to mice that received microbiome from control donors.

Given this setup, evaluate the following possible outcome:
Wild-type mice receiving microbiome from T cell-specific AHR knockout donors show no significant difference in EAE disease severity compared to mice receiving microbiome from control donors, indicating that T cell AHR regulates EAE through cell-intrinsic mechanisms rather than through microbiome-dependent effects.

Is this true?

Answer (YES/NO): NO